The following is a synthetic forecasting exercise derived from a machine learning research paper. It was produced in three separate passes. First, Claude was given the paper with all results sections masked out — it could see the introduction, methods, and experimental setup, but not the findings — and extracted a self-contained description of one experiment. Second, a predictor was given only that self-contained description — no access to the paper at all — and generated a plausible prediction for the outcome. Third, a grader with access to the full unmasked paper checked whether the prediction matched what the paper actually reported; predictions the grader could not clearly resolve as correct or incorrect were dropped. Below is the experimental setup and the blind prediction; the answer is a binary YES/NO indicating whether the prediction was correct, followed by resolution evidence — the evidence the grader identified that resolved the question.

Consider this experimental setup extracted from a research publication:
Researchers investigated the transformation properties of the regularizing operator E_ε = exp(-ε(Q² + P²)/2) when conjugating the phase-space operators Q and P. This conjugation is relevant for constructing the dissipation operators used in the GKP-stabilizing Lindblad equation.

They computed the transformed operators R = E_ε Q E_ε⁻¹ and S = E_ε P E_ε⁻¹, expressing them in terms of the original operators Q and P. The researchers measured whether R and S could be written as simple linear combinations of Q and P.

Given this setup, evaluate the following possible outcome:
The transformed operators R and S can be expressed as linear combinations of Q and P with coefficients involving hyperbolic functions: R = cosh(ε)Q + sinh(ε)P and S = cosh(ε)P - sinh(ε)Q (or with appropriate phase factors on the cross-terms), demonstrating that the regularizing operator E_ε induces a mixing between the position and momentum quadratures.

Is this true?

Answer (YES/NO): YES